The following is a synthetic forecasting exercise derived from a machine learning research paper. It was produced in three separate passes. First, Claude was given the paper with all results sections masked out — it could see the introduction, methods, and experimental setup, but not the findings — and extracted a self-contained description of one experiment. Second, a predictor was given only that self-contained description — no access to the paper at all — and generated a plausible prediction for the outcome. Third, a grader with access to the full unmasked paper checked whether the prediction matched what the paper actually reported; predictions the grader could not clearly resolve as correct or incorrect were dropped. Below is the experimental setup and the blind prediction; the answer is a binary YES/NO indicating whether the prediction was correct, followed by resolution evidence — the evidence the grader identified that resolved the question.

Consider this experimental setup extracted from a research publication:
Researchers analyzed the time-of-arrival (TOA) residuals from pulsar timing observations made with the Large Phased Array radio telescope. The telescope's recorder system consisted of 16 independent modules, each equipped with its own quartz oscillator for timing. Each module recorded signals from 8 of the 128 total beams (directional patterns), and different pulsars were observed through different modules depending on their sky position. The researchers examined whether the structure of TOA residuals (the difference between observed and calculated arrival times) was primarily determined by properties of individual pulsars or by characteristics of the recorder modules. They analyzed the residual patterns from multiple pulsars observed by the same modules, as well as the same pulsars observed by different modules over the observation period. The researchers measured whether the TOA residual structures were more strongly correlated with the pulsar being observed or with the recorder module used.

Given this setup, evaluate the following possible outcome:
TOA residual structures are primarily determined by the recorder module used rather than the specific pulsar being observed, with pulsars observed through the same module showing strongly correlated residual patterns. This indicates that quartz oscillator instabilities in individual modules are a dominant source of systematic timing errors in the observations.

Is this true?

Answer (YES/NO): YES